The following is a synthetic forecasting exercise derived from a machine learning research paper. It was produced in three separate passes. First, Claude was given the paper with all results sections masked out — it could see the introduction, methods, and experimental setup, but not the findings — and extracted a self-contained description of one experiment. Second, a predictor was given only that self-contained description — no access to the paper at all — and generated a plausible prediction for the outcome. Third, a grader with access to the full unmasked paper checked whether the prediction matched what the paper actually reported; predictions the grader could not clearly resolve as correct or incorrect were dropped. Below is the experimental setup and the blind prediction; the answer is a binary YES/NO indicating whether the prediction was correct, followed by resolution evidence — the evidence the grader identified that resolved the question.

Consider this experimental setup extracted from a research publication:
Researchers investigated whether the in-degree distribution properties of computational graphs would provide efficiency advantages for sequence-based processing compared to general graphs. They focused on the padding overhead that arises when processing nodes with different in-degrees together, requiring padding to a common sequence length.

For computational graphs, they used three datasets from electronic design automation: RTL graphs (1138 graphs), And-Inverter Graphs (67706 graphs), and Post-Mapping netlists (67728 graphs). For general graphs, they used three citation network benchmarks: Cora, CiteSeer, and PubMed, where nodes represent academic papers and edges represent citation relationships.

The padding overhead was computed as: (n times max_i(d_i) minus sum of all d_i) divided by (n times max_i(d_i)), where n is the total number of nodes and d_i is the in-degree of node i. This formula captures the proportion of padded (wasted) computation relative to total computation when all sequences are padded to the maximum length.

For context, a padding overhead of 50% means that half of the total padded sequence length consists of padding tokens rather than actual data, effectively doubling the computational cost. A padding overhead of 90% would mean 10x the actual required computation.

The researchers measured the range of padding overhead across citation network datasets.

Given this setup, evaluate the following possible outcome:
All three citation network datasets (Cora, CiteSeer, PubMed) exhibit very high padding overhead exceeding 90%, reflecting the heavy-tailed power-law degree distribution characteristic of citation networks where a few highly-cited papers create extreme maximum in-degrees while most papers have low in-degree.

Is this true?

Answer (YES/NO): YES